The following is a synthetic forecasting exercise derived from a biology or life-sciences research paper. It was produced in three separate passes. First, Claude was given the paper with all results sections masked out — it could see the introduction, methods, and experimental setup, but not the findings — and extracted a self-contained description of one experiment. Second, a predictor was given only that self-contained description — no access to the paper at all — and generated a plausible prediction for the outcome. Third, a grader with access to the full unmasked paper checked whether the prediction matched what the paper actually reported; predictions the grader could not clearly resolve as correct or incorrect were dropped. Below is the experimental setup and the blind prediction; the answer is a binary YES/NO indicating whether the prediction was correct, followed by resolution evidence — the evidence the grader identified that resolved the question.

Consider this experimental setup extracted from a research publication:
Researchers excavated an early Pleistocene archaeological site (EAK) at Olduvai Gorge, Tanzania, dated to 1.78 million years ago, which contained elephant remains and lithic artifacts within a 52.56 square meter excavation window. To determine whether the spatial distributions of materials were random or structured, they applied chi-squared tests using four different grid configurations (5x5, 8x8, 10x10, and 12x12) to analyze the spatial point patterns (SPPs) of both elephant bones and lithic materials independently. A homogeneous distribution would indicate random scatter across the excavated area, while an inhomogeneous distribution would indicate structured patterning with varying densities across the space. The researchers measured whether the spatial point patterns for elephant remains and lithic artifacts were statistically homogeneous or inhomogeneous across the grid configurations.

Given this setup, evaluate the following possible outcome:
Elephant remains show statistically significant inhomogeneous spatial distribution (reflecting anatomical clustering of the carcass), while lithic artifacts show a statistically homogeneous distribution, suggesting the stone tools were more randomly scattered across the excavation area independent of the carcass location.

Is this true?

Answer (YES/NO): NO